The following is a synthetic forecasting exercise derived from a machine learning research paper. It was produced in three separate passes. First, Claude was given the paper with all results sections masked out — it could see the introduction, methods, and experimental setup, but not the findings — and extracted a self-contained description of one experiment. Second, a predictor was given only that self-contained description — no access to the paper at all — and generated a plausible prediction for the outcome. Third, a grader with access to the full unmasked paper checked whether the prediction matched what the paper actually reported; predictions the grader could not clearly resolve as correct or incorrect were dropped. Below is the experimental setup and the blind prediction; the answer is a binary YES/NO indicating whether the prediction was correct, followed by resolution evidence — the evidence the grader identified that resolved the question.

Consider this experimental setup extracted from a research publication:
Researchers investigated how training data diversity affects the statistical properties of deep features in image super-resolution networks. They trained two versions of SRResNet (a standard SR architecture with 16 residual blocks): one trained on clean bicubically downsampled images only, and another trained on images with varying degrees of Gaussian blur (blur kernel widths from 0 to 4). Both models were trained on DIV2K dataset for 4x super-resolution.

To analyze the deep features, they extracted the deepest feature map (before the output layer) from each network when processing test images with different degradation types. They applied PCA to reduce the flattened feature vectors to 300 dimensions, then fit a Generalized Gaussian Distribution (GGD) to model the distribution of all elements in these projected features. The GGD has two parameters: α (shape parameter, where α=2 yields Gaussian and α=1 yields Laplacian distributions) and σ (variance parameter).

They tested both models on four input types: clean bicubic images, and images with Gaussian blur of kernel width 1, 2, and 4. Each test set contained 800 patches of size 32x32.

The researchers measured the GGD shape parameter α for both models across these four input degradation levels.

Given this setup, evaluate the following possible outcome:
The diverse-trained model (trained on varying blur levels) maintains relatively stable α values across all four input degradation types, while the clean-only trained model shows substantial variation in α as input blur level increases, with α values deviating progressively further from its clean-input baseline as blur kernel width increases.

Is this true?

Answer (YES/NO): YES